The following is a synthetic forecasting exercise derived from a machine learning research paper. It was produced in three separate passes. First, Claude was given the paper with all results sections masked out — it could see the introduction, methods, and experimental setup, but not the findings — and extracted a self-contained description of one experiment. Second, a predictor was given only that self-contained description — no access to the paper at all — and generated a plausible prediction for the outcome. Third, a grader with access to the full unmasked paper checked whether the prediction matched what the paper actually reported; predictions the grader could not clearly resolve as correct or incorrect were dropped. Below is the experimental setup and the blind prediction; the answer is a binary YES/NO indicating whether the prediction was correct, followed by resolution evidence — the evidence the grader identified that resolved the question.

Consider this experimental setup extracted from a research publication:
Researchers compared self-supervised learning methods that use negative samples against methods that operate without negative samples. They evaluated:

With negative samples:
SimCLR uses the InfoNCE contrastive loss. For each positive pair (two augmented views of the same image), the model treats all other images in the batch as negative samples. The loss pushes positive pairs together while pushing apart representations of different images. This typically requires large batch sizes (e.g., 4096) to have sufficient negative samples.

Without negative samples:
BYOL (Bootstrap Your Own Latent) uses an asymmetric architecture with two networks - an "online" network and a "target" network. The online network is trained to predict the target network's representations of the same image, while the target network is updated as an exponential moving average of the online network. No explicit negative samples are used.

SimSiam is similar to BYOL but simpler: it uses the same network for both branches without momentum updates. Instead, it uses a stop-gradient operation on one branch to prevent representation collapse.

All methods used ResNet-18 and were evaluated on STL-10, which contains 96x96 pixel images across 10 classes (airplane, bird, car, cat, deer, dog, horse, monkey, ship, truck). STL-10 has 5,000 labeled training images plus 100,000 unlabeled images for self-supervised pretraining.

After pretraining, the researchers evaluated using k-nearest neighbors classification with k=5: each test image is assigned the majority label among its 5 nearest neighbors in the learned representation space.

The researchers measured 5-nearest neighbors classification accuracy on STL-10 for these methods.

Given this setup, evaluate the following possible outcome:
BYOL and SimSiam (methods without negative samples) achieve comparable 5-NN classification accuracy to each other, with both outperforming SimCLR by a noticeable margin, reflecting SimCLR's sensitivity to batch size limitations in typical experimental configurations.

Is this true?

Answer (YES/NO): YES